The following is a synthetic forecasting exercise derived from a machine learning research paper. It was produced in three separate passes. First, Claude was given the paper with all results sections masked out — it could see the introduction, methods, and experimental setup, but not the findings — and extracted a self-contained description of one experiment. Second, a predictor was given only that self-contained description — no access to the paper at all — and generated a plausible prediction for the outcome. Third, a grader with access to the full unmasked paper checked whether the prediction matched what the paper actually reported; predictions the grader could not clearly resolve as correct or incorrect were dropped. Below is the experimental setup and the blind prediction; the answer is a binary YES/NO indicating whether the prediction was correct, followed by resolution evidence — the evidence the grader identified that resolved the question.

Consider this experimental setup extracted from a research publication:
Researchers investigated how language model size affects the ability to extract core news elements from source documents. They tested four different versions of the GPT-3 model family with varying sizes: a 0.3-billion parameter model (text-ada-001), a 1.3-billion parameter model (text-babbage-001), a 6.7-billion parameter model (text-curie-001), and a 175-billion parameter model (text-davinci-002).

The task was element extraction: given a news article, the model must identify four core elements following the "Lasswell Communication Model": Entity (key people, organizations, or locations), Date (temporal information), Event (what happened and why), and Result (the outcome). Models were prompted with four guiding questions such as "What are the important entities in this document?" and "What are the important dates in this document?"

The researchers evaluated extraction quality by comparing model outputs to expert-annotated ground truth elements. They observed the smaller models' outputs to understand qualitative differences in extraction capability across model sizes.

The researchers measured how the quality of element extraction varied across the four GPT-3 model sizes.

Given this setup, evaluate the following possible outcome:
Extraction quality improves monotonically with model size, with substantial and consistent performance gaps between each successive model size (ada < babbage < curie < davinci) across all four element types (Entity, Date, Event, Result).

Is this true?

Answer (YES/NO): NO